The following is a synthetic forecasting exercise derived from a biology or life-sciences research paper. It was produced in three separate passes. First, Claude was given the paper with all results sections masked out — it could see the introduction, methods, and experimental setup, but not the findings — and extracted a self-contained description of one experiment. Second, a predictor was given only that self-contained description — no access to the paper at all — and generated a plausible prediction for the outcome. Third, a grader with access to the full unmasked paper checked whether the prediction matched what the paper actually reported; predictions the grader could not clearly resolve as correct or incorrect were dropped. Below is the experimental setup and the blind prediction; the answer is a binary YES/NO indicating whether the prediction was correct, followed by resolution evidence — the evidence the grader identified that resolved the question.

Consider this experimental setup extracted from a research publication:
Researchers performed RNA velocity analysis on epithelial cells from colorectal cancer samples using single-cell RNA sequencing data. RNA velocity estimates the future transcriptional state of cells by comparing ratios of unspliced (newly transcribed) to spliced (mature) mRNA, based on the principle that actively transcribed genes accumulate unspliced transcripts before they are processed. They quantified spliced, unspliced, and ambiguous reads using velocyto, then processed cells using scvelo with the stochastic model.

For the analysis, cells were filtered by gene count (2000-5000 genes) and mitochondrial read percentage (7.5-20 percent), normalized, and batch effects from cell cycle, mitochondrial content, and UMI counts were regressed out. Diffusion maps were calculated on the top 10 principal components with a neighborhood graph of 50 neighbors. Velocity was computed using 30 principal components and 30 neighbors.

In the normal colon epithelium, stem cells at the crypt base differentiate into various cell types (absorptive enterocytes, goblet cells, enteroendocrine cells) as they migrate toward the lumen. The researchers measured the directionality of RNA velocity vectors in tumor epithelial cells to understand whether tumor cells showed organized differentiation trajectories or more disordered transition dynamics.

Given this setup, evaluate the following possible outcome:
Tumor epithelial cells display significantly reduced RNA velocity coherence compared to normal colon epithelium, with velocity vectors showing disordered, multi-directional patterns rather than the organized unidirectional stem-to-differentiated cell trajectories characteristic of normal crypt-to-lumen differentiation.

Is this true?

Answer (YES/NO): NO